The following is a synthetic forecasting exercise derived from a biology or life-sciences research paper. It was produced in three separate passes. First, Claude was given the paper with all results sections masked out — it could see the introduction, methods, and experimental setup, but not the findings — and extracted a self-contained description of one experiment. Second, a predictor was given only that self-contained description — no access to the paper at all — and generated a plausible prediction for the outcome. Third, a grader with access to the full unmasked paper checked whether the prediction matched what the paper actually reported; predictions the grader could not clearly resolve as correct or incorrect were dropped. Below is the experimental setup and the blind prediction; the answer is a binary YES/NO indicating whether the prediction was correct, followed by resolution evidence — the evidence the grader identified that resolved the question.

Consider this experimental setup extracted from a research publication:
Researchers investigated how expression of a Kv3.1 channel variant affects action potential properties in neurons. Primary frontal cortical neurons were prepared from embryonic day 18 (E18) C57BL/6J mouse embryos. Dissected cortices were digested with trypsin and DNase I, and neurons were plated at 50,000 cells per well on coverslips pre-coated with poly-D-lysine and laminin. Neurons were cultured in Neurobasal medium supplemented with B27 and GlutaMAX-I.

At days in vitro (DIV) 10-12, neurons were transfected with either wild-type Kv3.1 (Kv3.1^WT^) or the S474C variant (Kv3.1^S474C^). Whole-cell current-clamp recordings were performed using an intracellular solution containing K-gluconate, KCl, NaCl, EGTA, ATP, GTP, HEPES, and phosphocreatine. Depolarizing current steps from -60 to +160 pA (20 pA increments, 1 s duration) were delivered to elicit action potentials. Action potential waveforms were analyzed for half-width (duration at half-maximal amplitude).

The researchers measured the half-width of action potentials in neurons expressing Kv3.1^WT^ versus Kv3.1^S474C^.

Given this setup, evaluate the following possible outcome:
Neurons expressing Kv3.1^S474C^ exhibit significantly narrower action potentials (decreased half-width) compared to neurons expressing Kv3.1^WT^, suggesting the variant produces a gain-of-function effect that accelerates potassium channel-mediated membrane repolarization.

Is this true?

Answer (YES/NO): NO